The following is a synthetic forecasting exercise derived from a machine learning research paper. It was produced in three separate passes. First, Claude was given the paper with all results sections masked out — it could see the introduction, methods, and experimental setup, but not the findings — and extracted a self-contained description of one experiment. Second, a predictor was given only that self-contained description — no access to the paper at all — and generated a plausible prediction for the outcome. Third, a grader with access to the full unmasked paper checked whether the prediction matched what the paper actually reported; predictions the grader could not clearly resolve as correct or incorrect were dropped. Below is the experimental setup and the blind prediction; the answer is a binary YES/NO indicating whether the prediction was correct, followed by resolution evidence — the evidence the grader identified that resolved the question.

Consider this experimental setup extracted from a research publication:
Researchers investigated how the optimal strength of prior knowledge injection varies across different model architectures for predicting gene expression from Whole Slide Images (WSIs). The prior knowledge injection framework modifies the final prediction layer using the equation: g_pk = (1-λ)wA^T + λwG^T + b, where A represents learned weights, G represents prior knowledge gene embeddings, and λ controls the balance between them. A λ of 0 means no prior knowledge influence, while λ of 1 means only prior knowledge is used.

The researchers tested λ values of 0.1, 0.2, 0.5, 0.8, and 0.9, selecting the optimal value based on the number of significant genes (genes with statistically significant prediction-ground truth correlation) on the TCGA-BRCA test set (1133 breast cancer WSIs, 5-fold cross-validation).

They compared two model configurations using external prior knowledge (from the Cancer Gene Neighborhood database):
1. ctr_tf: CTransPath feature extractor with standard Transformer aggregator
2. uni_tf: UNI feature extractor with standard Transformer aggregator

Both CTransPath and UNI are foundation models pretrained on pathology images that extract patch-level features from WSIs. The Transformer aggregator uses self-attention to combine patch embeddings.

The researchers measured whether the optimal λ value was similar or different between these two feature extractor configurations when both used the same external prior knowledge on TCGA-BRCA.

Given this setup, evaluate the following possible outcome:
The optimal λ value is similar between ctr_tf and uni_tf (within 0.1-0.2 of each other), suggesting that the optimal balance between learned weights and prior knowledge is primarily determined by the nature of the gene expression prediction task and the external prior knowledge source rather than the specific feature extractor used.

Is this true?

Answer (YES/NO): NO